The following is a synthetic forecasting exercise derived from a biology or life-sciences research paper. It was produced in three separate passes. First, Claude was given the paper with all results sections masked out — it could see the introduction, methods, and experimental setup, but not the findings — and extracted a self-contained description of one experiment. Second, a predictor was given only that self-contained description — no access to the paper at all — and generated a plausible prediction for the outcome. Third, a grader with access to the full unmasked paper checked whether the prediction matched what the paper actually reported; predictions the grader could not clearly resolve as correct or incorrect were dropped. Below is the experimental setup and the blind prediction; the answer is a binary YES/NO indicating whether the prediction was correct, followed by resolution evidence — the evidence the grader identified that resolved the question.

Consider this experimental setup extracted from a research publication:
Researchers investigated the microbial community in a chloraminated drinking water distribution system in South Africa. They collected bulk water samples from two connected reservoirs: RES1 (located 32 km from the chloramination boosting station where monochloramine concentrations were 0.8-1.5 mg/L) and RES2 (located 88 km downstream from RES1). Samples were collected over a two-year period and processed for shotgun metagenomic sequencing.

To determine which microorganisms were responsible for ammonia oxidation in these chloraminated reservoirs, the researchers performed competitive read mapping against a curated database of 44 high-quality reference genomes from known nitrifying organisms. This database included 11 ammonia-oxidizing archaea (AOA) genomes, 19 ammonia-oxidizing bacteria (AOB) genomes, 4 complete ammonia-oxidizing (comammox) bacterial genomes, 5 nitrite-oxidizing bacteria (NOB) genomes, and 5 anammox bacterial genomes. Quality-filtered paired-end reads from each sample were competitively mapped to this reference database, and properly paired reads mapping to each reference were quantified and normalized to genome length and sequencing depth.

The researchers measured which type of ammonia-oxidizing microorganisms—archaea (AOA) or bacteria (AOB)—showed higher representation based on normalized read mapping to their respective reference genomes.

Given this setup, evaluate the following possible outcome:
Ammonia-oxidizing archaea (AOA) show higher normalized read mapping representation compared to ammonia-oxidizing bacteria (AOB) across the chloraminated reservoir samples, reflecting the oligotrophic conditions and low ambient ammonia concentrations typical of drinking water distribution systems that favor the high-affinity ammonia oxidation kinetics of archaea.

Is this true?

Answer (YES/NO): NO